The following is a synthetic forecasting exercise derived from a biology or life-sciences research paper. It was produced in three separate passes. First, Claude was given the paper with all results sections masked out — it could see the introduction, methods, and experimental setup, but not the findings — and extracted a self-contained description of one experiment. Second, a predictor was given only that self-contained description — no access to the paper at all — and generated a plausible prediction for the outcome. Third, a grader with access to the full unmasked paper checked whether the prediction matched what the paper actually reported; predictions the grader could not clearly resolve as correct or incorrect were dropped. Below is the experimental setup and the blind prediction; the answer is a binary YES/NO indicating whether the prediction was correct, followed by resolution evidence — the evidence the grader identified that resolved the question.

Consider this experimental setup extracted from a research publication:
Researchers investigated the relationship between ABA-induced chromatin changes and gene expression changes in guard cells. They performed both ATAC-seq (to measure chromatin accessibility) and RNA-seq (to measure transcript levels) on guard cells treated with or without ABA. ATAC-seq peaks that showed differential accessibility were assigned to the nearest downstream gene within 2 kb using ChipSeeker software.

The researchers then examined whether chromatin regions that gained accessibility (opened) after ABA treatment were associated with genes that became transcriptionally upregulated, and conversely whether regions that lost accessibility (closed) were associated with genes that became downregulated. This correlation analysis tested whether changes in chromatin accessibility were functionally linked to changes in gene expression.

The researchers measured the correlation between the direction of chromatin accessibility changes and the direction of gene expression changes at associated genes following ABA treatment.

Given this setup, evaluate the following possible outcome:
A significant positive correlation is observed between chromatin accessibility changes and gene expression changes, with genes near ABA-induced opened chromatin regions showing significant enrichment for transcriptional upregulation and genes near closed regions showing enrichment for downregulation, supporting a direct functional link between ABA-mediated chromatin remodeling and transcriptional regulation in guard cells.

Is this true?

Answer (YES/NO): YES